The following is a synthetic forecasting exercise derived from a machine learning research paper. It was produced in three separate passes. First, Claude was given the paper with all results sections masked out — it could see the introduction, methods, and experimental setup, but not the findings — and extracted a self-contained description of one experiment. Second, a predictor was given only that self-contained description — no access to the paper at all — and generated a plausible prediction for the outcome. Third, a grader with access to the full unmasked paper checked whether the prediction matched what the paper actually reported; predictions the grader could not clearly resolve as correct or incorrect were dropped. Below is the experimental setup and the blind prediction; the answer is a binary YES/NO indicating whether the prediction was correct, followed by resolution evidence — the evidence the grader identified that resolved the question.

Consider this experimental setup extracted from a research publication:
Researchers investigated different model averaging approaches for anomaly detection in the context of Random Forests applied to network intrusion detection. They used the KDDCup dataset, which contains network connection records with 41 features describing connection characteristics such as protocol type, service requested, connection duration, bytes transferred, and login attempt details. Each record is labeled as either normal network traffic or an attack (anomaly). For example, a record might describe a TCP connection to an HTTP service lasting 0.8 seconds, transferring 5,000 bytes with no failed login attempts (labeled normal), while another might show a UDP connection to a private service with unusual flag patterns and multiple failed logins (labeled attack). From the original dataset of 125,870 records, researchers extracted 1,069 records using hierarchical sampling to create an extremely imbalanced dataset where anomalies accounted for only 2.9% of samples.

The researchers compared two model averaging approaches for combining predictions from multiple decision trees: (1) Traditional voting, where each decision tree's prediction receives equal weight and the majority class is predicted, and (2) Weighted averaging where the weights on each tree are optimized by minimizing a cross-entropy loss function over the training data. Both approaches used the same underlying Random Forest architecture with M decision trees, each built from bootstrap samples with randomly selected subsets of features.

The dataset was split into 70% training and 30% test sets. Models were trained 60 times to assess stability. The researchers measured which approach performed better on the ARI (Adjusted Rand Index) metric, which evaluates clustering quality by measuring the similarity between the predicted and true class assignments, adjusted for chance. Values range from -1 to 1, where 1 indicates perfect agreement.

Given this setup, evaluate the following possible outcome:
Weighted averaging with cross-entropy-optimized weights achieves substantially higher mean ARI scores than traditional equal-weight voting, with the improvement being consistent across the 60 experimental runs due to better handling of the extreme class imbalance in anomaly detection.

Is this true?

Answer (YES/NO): NO